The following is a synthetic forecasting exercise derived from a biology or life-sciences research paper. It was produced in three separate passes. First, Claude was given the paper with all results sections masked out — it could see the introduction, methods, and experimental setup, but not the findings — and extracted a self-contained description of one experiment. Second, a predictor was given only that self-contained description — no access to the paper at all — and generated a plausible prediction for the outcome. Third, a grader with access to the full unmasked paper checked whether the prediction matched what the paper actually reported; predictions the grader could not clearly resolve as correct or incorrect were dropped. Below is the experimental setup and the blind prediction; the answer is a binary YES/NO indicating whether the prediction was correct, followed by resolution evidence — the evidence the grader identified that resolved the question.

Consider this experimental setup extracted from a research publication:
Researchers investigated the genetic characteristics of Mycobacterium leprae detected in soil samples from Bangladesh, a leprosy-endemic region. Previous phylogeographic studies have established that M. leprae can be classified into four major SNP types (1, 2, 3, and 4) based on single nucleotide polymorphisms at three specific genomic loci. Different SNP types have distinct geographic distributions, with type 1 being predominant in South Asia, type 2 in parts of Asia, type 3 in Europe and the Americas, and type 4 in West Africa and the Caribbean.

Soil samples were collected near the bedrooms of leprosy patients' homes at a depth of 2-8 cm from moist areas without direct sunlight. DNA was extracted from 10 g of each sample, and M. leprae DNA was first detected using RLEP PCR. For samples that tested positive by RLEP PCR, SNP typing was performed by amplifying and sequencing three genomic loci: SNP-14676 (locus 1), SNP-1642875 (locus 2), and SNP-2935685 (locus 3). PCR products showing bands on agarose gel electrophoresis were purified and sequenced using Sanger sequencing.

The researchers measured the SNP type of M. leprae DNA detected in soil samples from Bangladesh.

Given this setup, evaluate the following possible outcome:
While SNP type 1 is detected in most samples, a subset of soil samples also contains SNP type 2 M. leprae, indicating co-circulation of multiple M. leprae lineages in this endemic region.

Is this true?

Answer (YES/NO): NO